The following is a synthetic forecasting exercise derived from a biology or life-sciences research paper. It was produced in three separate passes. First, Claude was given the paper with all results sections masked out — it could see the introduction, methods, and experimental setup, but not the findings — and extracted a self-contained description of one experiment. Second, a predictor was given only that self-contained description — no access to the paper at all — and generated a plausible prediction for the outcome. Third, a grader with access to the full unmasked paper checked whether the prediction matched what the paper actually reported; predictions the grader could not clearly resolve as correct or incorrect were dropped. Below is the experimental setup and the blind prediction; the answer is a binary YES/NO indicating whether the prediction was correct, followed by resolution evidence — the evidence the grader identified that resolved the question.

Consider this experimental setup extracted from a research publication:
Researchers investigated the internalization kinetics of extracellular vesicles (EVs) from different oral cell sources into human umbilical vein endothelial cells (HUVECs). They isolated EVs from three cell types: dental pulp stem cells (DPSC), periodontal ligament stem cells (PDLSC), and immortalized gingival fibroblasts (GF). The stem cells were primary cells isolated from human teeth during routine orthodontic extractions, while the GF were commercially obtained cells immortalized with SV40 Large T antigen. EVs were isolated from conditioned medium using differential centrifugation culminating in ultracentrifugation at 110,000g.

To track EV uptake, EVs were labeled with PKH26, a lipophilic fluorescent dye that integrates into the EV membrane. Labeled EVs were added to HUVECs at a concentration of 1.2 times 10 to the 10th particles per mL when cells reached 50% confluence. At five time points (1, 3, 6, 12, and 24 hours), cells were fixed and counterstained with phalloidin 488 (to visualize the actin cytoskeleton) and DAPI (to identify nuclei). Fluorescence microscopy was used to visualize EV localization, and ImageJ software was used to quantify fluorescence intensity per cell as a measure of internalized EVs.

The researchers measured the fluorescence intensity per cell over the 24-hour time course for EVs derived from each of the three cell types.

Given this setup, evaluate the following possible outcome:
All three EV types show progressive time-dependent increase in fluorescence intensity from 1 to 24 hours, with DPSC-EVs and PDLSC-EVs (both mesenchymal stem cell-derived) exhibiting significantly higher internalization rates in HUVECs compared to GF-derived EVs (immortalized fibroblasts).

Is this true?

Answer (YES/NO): NO